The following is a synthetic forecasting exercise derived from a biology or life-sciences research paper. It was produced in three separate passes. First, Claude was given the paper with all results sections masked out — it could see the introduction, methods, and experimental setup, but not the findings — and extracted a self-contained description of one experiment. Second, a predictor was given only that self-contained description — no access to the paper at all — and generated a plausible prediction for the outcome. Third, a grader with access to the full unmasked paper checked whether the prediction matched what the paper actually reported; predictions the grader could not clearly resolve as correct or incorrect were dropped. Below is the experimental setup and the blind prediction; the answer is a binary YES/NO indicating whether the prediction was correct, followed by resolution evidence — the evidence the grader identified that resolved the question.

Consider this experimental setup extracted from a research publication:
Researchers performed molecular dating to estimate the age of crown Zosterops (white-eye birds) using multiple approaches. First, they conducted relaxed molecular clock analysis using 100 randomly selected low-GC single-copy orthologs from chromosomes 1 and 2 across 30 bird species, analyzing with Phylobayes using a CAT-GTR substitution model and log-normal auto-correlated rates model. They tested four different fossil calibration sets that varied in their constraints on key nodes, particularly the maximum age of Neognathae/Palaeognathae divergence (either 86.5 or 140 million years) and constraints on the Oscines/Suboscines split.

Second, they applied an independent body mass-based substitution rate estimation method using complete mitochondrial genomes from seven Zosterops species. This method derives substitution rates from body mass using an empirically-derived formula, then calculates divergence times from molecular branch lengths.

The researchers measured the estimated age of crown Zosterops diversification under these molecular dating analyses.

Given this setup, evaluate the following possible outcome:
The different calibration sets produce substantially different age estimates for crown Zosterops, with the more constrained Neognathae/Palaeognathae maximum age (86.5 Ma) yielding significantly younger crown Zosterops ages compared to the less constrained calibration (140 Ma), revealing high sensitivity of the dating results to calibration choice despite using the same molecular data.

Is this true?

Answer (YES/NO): NO